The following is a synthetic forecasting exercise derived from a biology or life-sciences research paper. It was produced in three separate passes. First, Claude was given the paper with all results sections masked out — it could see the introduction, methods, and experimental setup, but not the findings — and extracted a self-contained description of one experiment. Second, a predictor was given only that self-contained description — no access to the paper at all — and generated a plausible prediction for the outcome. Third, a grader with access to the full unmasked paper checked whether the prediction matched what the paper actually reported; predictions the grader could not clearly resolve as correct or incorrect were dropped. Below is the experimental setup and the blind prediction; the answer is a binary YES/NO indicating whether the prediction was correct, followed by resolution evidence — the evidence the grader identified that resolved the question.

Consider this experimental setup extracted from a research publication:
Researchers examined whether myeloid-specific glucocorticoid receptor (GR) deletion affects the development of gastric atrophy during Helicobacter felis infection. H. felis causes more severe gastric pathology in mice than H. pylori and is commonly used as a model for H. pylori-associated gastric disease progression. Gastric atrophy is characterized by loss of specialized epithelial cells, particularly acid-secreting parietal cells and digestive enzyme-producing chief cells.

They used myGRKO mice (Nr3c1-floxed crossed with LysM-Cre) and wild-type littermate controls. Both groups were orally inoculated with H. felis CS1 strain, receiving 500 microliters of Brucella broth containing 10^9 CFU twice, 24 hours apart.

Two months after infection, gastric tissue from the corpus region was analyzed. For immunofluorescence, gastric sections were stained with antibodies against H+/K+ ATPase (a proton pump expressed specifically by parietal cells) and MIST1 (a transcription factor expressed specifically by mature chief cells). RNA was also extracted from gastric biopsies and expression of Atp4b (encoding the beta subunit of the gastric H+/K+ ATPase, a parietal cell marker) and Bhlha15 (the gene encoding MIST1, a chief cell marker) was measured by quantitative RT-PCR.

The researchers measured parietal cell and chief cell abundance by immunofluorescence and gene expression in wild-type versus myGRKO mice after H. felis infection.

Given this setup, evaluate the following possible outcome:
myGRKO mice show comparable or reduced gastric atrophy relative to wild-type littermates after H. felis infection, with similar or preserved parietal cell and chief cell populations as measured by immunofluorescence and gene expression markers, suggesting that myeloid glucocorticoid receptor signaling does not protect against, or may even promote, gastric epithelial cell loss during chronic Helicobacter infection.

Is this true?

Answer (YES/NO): YES